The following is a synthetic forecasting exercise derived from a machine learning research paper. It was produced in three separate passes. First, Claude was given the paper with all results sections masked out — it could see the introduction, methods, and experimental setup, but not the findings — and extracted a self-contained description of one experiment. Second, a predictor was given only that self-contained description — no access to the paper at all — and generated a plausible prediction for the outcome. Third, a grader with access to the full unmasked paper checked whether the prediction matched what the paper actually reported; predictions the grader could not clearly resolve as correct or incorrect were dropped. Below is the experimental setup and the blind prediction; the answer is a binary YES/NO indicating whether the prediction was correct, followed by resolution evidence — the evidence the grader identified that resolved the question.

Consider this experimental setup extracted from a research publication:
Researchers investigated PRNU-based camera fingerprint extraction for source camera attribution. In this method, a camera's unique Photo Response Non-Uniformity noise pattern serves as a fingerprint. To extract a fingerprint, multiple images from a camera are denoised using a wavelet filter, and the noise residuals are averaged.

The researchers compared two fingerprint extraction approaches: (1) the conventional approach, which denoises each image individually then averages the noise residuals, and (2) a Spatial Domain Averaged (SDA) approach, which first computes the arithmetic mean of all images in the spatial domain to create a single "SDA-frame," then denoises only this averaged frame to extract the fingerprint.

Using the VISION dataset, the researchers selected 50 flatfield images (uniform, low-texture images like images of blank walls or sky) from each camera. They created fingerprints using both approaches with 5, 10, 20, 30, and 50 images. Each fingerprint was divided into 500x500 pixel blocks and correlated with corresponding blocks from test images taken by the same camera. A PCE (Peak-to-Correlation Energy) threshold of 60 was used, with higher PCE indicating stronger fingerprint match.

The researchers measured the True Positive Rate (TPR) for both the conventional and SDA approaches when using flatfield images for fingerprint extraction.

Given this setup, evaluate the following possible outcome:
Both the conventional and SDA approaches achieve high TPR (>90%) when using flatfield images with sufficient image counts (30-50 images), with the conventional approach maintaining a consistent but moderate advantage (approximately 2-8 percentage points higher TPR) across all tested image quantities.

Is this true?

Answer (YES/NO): NO